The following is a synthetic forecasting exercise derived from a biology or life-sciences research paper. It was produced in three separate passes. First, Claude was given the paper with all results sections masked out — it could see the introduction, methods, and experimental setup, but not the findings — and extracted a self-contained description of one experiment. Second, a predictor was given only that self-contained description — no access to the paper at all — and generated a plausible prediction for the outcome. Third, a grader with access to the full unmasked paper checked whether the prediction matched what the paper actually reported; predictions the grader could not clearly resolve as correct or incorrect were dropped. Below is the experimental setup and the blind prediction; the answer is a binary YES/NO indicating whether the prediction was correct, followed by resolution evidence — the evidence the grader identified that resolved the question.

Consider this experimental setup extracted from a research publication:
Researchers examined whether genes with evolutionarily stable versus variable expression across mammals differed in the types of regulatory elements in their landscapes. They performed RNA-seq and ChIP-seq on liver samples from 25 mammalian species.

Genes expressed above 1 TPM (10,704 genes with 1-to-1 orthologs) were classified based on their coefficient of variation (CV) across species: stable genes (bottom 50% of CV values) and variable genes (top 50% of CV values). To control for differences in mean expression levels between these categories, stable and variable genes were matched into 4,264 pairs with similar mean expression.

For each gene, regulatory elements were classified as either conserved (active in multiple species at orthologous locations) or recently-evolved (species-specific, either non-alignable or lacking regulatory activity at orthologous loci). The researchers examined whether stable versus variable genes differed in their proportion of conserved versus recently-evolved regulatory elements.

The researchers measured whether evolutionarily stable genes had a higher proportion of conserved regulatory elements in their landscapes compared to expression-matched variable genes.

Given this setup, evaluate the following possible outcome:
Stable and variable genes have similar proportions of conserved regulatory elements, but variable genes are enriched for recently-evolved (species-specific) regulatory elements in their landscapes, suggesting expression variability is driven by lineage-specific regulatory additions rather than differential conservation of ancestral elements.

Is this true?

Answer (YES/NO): NO